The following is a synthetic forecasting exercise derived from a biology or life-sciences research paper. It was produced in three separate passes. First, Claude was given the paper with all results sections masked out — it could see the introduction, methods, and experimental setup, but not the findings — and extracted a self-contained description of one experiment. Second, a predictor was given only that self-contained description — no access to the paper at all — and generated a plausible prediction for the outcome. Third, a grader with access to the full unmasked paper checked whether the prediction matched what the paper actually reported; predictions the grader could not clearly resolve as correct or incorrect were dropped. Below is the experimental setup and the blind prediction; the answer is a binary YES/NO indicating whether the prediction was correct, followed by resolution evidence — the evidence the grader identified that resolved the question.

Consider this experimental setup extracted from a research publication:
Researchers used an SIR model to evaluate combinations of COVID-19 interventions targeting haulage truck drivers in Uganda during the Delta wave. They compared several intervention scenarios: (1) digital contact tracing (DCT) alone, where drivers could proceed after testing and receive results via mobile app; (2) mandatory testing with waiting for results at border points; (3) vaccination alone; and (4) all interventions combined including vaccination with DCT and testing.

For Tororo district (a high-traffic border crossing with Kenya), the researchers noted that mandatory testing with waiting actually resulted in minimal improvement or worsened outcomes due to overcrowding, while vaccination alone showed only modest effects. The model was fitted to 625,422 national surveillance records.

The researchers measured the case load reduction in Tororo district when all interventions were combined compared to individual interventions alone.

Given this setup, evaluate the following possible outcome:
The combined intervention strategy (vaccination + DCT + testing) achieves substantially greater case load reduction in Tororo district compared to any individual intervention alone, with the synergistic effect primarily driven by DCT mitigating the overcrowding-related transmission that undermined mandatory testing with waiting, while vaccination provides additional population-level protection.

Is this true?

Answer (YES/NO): NO